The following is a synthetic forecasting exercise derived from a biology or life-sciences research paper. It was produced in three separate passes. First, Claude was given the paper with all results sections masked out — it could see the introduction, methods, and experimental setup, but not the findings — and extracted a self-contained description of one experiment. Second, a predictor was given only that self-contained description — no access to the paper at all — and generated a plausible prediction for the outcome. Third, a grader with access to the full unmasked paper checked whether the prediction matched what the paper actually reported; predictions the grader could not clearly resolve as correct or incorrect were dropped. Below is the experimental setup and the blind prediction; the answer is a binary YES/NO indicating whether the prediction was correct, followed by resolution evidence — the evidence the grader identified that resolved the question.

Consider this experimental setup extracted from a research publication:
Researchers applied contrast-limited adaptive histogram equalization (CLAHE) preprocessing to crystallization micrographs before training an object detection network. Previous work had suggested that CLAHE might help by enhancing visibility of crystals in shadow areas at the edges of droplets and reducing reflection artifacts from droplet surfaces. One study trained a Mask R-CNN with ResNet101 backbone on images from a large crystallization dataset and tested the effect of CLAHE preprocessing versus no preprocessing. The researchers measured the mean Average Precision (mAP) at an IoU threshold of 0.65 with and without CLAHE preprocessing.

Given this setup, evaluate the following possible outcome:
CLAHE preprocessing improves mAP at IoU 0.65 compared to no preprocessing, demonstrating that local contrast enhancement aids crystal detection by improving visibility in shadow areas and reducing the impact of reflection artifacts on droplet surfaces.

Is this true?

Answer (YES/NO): YES